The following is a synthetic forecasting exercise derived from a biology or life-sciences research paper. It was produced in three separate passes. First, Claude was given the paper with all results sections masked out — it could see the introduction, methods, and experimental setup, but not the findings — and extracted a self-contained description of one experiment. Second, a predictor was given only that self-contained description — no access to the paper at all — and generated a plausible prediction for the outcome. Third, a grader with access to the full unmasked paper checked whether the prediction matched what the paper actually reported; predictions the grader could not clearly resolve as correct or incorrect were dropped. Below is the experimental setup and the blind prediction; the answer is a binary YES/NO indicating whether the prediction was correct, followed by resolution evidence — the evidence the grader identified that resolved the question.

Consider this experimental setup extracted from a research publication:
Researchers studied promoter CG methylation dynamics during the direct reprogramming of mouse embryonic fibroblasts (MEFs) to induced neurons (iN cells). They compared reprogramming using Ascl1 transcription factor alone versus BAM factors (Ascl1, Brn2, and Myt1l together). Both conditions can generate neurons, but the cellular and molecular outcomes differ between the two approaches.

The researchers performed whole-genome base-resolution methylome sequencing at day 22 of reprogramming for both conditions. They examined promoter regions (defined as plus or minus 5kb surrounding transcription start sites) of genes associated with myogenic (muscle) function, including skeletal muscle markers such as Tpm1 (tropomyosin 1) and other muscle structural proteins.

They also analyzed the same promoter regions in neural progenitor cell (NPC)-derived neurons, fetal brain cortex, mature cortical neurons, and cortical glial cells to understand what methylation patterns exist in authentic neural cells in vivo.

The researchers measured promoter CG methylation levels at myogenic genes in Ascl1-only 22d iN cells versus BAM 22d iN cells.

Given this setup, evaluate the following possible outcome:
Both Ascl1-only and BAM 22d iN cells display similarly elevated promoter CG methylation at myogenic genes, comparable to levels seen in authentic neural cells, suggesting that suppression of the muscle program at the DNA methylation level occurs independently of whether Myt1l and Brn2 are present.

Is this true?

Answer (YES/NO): NO